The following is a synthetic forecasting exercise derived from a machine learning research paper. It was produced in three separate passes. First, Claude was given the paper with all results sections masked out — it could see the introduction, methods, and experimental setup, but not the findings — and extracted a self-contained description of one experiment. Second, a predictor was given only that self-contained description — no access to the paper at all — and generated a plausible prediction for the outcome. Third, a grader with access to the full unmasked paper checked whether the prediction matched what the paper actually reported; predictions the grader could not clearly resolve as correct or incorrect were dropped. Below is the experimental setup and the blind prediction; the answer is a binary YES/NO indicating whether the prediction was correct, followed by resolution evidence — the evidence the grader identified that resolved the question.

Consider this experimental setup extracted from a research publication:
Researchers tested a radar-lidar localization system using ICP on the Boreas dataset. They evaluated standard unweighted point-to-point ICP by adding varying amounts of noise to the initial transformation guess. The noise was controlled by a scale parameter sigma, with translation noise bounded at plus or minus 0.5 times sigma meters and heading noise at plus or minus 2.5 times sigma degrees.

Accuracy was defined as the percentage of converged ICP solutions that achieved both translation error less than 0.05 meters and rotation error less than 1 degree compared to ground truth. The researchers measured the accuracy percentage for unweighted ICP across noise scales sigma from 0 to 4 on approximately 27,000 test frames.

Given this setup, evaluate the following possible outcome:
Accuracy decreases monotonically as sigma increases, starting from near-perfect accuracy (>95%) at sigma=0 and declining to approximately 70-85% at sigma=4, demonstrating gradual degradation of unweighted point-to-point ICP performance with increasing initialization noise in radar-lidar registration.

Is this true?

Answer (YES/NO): NO